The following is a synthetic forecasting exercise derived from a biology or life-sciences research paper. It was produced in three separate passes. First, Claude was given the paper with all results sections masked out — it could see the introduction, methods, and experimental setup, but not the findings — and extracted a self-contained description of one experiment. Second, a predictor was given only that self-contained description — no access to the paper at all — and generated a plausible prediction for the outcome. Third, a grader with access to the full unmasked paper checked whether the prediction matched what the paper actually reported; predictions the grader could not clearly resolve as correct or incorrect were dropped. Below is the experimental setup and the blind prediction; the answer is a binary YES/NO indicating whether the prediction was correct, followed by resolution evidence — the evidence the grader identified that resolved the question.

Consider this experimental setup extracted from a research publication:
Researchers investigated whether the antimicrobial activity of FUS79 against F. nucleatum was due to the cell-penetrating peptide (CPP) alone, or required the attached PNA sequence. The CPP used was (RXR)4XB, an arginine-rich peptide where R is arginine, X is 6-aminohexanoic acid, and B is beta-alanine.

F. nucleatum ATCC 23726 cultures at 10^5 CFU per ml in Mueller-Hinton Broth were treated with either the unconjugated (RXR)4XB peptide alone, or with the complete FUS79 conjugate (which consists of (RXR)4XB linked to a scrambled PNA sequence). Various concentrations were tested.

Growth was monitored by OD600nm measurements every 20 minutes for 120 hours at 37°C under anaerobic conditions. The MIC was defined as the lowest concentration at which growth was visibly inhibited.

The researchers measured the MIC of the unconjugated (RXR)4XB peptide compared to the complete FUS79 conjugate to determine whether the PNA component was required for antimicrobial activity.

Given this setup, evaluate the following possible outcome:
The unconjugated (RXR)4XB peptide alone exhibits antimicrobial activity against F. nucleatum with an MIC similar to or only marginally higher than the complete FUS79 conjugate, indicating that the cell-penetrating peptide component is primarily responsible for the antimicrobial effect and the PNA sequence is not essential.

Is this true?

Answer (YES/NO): NO